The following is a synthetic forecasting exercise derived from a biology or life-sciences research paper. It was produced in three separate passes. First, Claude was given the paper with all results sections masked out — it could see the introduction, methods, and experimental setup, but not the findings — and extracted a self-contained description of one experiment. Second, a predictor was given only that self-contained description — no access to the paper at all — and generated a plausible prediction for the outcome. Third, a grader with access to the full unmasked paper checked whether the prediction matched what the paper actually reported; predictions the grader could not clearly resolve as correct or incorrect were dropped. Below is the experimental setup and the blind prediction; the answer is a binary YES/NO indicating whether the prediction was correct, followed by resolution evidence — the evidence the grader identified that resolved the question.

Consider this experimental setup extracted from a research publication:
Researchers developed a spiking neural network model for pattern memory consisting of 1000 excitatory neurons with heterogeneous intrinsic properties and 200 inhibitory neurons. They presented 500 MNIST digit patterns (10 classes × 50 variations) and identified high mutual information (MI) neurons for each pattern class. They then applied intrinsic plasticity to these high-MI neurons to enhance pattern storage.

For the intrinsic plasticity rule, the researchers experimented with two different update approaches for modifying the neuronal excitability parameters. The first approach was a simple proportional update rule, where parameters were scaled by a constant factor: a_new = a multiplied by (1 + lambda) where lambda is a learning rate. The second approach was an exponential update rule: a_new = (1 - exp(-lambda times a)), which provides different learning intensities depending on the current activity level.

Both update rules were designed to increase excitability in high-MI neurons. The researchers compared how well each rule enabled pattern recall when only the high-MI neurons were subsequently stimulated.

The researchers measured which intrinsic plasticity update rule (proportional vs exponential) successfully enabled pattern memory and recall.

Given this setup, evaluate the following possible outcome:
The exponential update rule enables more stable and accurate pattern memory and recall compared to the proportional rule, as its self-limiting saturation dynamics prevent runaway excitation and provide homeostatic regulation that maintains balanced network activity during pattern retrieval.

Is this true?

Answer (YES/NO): YES